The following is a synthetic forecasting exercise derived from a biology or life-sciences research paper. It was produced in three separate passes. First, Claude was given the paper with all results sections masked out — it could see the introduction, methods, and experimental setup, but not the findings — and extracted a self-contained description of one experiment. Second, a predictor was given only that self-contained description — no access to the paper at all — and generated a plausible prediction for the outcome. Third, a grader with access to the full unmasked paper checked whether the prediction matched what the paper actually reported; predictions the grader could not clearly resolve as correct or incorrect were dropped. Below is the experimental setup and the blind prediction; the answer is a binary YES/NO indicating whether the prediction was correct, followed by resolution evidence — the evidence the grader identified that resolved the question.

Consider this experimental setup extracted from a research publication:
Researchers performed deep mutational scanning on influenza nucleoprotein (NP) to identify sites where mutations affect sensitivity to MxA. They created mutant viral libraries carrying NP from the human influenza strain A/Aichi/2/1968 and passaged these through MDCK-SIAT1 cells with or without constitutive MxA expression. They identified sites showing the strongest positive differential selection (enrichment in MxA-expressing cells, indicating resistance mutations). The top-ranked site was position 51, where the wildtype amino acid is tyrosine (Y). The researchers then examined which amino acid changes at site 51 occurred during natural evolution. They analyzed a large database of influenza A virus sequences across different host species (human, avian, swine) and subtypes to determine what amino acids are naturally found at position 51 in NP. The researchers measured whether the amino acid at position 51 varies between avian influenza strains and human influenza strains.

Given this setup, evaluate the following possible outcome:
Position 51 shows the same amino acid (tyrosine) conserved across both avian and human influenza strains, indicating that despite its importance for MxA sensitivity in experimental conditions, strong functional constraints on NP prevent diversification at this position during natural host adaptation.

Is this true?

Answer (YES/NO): NO